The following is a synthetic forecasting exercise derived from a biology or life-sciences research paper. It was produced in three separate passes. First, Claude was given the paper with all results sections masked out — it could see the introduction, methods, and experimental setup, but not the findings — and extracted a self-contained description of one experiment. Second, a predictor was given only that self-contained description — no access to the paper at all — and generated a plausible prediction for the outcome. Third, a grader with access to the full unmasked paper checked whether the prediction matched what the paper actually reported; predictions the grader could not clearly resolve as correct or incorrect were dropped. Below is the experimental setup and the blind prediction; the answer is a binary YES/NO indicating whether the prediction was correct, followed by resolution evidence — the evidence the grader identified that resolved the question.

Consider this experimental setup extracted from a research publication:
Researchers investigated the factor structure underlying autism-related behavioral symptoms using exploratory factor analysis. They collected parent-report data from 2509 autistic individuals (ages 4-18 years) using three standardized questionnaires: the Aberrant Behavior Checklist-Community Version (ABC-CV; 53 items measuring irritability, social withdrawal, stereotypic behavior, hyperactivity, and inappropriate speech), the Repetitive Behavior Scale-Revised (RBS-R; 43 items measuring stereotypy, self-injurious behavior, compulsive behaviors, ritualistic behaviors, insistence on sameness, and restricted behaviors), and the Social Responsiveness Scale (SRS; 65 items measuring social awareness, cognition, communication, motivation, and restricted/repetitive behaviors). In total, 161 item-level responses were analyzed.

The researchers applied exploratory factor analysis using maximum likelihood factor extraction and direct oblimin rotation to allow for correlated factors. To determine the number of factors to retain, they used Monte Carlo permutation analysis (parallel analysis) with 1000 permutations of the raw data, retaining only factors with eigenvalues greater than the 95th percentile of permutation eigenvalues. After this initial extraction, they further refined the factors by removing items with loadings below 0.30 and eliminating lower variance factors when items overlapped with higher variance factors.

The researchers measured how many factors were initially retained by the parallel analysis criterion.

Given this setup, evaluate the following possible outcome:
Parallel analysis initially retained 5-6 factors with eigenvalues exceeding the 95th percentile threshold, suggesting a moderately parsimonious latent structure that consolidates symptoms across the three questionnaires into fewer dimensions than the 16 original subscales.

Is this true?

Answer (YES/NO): NO